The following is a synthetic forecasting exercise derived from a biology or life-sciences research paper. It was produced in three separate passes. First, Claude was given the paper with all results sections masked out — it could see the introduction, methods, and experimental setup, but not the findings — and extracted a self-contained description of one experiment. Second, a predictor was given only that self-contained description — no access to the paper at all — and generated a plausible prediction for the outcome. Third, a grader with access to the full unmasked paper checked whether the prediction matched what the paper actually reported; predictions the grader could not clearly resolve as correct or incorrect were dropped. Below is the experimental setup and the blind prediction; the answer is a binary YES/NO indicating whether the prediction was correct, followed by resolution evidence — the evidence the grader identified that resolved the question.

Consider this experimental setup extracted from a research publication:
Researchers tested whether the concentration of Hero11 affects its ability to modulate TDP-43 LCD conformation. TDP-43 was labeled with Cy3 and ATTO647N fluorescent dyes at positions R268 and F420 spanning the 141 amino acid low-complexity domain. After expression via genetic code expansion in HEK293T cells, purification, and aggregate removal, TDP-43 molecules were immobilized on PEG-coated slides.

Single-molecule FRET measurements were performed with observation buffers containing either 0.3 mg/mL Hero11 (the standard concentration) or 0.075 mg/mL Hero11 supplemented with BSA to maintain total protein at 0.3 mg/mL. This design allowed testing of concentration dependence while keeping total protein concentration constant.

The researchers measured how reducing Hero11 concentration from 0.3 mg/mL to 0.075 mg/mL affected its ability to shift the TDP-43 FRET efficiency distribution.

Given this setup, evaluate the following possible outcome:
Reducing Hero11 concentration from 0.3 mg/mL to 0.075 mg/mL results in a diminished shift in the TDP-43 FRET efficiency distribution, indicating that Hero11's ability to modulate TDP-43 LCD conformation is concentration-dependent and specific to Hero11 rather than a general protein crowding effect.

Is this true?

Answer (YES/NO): YES